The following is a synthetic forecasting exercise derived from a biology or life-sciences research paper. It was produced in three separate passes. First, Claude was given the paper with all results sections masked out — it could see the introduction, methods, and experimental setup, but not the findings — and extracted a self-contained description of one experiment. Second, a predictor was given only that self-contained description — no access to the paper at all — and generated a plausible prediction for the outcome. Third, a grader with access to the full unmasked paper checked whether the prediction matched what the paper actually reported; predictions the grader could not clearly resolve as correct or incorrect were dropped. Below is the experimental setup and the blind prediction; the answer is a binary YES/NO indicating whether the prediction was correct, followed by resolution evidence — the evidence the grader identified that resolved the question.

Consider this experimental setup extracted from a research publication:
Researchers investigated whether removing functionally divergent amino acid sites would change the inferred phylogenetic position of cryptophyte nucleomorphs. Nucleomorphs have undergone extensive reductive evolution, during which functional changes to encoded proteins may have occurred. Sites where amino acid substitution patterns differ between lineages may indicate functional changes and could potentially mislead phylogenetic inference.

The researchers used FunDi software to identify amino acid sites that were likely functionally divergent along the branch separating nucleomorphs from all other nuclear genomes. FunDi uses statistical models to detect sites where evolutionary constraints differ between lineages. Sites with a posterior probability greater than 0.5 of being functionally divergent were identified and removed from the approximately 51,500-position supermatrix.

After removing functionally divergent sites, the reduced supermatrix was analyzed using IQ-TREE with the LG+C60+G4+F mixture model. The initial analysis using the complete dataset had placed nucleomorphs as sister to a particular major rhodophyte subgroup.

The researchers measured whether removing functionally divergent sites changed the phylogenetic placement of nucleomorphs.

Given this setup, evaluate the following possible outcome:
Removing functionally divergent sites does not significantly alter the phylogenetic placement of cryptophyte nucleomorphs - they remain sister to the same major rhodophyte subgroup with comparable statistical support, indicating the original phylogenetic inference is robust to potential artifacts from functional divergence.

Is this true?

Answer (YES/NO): YES